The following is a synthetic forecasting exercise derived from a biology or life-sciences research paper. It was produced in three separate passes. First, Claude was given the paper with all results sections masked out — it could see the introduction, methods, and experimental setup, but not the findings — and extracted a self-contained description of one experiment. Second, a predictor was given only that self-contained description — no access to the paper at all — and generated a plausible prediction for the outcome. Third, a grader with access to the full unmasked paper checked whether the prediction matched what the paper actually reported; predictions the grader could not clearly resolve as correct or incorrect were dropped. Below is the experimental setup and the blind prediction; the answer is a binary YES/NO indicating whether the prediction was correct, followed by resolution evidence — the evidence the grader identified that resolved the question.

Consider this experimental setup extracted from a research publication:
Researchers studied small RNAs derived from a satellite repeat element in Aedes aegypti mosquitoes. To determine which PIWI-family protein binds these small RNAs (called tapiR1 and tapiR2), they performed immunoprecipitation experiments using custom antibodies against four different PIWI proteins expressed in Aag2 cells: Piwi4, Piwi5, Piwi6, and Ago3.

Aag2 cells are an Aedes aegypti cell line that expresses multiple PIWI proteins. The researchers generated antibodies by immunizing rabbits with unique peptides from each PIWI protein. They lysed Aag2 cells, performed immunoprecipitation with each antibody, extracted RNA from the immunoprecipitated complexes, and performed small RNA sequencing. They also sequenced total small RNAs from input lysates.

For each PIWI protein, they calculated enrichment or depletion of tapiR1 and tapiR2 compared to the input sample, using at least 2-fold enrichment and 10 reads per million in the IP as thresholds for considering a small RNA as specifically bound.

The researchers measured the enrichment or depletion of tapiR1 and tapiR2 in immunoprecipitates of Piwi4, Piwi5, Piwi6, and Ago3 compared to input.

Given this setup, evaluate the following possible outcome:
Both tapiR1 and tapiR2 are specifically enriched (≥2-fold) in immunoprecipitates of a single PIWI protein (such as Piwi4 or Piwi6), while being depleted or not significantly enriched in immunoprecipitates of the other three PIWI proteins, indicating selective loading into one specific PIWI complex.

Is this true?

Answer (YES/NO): YES